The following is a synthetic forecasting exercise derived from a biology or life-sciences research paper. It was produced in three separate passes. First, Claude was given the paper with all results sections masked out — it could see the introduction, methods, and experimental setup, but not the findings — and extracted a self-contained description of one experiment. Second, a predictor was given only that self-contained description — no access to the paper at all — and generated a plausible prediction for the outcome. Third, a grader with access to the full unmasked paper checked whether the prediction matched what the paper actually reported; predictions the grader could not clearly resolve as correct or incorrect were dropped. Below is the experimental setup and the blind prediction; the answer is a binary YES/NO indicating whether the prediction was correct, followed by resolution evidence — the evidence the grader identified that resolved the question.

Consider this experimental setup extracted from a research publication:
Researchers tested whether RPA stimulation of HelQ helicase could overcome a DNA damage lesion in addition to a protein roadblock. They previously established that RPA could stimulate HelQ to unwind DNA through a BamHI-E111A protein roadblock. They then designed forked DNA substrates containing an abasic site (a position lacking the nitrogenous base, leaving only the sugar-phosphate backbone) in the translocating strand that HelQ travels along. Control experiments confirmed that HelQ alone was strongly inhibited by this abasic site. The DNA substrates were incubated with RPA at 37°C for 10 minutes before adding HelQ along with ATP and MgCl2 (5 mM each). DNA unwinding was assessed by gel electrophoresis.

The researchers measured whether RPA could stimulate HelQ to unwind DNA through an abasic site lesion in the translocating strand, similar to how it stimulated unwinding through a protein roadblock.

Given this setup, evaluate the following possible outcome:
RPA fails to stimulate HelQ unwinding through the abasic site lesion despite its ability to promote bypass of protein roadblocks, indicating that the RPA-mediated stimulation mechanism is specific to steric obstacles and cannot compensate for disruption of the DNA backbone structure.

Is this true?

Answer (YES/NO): YES